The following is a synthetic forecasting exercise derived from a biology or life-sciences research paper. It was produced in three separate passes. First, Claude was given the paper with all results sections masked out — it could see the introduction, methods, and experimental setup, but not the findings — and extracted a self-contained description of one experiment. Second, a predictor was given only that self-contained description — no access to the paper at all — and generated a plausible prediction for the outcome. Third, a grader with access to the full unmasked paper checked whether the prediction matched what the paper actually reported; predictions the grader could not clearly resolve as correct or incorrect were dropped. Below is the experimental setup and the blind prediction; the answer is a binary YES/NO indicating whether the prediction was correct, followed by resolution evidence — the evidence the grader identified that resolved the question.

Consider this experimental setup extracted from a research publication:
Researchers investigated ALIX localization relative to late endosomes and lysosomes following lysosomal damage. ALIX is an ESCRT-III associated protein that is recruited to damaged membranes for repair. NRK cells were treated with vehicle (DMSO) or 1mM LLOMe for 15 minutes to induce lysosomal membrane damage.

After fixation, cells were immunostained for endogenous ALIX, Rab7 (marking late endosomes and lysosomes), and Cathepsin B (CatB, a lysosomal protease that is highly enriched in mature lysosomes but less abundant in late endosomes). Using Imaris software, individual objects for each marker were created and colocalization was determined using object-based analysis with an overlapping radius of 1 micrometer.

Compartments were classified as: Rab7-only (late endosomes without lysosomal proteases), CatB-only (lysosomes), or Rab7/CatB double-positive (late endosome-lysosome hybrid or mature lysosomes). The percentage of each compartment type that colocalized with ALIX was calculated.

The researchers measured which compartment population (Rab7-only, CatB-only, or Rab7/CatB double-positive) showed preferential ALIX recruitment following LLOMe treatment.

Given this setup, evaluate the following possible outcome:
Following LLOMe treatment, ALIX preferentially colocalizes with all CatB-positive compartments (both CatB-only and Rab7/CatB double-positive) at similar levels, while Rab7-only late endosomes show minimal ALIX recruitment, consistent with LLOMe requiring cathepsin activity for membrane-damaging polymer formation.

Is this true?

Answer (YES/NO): NO